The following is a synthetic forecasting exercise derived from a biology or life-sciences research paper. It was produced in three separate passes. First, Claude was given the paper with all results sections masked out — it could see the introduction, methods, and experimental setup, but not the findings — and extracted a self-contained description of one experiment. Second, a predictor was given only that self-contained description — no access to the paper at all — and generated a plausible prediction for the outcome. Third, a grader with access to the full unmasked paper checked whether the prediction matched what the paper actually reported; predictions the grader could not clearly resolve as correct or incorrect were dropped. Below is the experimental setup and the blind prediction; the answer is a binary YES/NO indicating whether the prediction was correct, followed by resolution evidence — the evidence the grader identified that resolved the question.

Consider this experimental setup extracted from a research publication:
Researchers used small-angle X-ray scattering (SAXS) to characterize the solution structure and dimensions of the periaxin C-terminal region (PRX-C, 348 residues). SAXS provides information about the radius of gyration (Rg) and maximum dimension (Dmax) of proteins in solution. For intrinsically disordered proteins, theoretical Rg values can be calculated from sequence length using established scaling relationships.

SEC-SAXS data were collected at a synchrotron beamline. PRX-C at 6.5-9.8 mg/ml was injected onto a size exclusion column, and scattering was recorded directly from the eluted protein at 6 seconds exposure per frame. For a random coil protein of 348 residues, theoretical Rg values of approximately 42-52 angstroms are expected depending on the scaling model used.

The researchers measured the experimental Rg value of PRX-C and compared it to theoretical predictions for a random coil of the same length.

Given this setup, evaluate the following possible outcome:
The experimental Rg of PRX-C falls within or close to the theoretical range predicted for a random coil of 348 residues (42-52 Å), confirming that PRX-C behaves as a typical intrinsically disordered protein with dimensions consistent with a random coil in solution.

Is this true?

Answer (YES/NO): YES